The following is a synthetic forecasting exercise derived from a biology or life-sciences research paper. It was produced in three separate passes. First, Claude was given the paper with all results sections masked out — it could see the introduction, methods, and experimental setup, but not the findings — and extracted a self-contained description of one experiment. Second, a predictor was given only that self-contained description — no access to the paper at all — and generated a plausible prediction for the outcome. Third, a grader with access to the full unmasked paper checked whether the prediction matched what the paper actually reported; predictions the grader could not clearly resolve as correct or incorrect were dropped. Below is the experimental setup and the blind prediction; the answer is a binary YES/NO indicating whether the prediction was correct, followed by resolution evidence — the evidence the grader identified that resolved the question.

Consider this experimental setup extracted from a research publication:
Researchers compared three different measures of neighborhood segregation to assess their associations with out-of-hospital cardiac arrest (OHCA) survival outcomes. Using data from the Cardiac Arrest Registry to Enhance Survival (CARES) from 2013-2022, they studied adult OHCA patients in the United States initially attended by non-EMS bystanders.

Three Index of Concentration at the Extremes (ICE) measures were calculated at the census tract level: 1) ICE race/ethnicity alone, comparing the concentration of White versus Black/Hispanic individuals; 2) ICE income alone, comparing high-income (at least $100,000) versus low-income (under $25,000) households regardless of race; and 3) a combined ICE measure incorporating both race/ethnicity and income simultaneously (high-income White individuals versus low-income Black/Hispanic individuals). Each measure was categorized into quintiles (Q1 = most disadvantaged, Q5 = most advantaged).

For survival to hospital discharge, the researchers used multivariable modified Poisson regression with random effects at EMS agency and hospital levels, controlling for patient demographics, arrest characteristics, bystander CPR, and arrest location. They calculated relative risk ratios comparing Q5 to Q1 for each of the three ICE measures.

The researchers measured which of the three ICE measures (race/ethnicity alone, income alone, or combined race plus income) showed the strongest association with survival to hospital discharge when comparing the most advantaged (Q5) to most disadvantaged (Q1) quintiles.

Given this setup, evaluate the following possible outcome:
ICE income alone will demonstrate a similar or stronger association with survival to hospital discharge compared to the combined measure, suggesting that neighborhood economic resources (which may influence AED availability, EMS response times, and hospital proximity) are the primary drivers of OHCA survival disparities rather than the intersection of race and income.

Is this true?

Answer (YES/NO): NO